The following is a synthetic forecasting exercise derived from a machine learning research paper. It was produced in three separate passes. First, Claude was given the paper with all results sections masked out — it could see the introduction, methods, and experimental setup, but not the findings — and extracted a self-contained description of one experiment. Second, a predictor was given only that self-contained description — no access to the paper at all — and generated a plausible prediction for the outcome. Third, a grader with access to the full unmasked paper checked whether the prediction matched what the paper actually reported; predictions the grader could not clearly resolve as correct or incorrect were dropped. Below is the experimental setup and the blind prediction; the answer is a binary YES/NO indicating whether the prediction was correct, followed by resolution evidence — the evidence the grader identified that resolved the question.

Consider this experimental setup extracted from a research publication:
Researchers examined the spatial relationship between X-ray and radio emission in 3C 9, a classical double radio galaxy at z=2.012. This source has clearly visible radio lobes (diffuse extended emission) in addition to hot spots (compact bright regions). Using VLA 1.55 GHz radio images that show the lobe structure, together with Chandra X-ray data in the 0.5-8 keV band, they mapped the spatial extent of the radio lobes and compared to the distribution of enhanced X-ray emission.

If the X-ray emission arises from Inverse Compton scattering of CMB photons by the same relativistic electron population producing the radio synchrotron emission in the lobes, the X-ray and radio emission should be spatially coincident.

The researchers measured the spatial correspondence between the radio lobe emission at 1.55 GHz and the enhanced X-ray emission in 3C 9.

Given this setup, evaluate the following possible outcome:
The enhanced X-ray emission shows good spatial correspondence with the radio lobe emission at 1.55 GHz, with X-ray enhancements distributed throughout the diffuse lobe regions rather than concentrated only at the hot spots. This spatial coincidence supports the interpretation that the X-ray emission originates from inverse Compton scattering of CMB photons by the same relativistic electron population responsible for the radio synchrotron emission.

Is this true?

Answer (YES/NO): YES